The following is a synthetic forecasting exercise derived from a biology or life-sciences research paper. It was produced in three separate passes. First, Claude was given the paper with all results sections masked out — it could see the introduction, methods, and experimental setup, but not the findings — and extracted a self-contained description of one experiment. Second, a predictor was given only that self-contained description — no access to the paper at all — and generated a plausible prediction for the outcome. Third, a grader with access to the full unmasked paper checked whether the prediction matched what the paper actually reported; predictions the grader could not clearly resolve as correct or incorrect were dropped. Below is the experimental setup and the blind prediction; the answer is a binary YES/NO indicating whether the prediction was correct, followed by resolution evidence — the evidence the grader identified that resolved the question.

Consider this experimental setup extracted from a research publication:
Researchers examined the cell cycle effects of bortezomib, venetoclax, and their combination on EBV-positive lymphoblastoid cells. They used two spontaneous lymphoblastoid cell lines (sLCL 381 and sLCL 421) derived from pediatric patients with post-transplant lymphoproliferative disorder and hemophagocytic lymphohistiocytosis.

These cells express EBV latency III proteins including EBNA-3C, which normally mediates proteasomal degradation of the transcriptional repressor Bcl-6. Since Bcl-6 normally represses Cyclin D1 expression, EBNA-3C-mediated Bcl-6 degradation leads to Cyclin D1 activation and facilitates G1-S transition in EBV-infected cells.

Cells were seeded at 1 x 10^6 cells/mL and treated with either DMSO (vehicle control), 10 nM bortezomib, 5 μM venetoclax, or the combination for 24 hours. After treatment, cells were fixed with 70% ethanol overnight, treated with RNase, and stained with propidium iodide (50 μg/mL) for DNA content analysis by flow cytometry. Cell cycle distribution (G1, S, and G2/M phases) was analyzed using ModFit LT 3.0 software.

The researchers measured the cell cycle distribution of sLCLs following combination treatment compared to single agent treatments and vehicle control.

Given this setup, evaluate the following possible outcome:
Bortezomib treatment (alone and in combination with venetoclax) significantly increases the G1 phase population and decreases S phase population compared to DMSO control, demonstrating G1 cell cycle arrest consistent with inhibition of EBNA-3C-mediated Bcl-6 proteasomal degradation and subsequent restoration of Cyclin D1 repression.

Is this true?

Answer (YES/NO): NO